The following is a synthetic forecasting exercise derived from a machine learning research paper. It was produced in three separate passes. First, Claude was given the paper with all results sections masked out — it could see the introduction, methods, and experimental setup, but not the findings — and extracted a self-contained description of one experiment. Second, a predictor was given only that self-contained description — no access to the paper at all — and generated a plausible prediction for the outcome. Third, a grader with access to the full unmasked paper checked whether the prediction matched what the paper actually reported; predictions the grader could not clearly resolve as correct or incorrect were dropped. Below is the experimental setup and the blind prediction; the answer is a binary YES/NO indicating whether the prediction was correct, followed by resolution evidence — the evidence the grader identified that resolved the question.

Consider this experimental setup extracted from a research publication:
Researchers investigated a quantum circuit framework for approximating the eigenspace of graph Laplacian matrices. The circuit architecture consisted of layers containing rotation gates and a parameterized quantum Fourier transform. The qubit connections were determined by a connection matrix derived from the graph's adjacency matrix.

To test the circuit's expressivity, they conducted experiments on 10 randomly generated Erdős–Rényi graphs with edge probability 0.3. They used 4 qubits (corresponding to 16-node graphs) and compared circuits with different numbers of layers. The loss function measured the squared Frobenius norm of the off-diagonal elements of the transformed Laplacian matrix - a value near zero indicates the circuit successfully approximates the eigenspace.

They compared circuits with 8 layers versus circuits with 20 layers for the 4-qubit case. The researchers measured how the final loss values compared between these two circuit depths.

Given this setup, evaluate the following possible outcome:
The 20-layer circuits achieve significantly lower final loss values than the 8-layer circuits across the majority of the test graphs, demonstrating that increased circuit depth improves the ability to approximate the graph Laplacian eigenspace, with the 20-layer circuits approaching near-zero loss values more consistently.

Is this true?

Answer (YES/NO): YES